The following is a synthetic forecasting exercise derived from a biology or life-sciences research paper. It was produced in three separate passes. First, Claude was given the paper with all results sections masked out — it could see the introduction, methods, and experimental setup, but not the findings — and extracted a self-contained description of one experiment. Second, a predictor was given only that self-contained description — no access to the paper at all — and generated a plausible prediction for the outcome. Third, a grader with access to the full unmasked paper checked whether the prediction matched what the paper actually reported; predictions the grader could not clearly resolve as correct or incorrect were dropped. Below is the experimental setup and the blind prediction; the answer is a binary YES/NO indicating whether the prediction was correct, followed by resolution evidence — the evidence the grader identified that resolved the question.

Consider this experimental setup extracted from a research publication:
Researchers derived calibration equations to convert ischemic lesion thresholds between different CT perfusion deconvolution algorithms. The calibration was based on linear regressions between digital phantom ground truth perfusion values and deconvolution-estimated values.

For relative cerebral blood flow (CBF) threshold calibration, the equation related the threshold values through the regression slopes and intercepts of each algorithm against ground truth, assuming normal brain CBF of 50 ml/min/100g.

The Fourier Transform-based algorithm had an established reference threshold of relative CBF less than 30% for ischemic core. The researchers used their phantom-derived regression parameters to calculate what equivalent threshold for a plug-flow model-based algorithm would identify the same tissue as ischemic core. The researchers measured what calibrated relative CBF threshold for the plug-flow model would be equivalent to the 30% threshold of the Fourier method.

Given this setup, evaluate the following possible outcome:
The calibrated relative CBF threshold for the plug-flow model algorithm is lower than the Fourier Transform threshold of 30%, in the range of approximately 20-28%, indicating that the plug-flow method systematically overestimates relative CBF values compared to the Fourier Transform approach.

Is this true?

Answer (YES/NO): NO